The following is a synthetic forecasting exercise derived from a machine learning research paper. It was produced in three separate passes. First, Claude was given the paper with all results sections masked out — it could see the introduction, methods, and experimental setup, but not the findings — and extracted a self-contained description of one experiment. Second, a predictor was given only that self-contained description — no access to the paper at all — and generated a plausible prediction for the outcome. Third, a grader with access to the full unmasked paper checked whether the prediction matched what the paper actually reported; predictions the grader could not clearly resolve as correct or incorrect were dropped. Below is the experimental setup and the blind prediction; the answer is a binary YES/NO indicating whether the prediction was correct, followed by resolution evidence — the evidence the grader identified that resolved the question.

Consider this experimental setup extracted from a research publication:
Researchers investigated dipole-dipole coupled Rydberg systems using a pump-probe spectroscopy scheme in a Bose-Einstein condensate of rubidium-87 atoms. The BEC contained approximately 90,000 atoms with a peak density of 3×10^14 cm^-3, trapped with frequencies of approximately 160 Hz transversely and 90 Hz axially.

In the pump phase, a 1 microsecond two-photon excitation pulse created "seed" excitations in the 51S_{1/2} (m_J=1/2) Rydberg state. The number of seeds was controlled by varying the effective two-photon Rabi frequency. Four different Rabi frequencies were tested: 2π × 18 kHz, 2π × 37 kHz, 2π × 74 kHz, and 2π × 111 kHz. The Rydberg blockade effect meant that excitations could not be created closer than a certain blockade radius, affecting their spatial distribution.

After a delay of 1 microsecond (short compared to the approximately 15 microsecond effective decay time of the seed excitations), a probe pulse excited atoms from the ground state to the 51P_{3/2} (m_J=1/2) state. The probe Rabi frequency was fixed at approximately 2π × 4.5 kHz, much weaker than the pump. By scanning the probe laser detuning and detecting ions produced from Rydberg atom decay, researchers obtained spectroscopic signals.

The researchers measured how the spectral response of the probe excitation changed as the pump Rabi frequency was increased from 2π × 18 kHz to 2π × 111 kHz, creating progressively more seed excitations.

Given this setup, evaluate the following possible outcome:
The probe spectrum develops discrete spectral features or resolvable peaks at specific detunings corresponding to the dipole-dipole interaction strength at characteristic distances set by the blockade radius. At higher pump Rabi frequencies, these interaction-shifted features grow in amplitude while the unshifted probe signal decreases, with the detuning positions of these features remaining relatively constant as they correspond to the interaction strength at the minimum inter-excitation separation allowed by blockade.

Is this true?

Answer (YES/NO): NO